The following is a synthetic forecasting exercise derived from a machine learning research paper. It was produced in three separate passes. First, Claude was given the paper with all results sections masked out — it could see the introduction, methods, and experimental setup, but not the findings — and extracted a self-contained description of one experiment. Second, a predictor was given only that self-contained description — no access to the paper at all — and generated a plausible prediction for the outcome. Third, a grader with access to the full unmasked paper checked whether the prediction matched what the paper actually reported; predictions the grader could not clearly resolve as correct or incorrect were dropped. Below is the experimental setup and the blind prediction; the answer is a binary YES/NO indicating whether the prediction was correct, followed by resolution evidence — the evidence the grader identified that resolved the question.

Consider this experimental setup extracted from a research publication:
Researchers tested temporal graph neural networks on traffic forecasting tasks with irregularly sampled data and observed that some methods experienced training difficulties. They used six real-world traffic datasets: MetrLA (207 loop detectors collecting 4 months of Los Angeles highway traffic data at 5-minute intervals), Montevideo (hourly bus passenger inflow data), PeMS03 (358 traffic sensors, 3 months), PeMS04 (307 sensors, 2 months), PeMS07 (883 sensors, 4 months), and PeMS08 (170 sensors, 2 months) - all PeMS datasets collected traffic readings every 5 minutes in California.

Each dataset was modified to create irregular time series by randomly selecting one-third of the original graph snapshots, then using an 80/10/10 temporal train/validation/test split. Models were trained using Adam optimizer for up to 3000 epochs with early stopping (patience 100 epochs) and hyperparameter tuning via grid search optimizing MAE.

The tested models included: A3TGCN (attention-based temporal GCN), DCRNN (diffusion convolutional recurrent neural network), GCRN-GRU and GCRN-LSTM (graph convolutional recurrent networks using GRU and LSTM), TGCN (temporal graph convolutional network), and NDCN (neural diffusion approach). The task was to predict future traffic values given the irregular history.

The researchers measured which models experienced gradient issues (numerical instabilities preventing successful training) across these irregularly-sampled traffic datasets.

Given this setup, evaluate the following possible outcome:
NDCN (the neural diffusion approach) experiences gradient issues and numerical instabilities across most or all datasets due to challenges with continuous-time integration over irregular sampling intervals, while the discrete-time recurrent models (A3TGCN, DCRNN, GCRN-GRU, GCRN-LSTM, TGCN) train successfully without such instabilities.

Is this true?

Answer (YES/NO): NO